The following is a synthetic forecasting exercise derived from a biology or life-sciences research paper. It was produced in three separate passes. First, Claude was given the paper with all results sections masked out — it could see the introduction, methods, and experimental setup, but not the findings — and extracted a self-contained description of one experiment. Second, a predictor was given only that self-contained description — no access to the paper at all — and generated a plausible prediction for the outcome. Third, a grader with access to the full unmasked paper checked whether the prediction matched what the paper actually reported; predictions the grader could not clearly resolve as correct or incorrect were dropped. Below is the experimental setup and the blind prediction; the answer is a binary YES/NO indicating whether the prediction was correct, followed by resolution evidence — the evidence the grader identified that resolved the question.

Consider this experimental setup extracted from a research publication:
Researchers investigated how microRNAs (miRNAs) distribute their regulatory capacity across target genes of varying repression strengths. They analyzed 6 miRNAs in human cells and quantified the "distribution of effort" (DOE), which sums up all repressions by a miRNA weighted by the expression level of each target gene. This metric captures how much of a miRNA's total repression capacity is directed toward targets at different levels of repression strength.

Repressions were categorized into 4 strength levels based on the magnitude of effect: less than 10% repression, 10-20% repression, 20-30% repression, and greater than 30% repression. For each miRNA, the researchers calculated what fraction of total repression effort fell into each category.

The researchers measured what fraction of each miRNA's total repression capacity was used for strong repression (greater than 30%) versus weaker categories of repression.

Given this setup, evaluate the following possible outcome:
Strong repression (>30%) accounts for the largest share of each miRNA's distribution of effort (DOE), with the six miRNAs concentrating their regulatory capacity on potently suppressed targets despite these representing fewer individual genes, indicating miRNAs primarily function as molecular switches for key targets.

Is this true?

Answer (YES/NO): NO